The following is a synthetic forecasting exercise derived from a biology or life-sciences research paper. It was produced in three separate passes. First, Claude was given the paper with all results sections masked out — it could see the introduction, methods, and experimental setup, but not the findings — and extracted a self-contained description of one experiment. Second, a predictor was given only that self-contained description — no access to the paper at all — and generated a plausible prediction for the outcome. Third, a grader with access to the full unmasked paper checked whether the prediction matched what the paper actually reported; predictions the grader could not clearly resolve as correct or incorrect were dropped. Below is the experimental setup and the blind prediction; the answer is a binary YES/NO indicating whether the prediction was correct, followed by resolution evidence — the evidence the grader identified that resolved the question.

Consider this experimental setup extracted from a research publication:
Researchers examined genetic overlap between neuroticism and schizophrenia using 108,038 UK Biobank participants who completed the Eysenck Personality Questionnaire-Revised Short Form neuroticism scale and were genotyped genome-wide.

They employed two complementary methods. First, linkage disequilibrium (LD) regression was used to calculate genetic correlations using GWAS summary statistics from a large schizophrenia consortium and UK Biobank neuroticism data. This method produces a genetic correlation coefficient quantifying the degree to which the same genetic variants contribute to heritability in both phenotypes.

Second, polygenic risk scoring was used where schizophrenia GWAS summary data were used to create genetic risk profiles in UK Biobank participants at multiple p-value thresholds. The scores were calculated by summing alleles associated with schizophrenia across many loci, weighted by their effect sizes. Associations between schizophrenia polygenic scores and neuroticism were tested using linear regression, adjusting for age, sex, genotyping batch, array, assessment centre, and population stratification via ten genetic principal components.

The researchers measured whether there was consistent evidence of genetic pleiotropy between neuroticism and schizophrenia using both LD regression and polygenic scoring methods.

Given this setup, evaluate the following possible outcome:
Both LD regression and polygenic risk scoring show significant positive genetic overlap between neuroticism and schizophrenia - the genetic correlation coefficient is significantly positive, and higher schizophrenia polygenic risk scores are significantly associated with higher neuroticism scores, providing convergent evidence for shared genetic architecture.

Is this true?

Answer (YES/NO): YES